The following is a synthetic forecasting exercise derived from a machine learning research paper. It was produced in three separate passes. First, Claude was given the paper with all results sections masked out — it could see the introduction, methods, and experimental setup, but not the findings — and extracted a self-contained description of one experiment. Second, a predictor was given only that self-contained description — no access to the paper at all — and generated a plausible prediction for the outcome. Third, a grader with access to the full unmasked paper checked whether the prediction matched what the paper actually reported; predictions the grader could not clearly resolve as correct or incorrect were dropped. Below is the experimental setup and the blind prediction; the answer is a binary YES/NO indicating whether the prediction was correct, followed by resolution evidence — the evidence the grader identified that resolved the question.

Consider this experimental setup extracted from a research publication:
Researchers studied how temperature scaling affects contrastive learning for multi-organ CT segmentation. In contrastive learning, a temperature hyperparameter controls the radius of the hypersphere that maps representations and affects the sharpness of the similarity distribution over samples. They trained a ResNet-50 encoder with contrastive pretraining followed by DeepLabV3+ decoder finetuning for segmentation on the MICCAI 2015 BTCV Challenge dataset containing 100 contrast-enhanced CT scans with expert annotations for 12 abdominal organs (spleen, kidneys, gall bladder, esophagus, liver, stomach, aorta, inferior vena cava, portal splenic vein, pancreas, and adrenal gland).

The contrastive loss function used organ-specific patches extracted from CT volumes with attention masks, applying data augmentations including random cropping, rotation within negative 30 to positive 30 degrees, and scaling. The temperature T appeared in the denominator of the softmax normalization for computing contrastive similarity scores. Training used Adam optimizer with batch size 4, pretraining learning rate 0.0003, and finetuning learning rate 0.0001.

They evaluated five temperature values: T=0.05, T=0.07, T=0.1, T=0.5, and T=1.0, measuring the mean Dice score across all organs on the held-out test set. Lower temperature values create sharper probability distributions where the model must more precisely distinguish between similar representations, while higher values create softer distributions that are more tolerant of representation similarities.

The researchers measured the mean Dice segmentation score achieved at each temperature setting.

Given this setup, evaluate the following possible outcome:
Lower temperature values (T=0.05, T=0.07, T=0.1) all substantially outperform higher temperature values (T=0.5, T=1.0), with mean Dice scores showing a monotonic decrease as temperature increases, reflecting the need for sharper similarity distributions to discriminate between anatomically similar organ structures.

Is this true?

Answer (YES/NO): NO